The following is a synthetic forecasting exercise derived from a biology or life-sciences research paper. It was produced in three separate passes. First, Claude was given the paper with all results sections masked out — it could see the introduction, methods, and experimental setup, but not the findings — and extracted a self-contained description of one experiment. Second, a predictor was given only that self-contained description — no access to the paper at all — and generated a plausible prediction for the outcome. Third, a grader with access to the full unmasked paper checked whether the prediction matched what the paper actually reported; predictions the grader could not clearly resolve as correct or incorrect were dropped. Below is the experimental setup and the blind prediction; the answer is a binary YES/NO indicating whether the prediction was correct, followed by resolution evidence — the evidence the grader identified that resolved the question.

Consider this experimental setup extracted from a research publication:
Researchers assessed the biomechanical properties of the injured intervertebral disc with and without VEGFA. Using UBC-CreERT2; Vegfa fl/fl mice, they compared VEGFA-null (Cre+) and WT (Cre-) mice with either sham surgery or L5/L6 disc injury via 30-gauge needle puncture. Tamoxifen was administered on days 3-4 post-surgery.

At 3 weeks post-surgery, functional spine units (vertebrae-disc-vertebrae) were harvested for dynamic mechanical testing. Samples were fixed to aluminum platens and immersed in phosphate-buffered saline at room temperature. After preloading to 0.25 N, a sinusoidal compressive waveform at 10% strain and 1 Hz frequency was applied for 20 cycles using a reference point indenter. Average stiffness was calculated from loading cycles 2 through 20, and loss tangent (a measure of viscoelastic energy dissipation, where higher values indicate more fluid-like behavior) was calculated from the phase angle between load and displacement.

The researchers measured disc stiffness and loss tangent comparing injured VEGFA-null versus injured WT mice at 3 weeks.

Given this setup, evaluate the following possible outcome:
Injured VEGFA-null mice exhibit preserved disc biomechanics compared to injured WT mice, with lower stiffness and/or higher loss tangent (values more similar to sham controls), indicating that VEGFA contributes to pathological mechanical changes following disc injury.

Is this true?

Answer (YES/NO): NO